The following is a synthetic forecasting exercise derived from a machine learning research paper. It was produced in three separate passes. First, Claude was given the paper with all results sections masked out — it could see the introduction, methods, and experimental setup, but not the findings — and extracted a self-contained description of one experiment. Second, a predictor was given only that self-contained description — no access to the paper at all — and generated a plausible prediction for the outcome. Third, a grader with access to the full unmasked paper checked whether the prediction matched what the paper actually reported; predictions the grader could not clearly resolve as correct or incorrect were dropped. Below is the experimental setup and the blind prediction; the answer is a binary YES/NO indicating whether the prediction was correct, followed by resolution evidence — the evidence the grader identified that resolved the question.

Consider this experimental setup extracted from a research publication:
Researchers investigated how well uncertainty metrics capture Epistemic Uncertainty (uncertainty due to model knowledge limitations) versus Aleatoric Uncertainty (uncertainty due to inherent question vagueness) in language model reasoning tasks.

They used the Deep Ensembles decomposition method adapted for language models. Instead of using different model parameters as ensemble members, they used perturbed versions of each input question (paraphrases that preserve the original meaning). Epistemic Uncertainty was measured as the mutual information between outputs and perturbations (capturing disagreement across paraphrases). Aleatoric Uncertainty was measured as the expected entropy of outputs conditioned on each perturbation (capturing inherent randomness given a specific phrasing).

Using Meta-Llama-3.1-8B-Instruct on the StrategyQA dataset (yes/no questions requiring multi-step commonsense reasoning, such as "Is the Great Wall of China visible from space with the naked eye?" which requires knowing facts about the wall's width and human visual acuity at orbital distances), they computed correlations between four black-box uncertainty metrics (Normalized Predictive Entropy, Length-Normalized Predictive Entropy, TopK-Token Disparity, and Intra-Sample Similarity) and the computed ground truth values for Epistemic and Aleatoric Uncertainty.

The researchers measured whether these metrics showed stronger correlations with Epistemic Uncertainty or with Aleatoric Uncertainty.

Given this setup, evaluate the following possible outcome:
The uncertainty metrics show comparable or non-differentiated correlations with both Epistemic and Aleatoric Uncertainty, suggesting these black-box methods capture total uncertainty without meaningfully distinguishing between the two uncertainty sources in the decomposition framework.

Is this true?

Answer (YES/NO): NO